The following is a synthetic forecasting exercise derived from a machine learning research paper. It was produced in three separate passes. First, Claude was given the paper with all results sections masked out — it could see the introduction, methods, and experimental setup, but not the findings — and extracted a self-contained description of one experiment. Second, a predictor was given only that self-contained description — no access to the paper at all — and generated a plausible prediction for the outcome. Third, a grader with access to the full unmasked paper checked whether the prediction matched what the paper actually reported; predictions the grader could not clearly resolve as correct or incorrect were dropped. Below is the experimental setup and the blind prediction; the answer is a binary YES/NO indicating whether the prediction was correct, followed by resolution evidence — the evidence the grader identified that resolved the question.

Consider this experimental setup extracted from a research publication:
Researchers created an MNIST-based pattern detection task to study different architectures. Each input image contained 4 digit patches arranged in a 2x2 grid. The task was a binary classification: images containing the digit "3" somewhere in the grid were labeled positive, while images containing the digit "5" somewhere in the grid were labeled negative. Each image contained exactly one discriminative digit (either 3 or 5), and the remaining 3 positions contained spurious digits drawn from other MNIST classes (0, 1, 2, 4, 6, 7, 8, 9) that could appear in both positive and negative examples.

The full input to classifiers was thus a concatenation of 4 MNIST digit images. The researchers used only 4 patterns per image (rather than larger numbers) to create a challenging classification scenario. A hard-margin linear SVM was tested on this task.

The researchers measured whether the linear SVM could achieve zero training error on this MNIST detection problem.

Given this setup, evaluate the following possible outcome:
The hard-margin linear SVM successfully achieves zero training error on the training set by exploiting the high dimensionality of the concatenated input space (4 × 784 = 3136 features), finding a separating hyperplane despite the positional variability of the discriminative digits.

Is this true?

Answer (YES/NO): NO